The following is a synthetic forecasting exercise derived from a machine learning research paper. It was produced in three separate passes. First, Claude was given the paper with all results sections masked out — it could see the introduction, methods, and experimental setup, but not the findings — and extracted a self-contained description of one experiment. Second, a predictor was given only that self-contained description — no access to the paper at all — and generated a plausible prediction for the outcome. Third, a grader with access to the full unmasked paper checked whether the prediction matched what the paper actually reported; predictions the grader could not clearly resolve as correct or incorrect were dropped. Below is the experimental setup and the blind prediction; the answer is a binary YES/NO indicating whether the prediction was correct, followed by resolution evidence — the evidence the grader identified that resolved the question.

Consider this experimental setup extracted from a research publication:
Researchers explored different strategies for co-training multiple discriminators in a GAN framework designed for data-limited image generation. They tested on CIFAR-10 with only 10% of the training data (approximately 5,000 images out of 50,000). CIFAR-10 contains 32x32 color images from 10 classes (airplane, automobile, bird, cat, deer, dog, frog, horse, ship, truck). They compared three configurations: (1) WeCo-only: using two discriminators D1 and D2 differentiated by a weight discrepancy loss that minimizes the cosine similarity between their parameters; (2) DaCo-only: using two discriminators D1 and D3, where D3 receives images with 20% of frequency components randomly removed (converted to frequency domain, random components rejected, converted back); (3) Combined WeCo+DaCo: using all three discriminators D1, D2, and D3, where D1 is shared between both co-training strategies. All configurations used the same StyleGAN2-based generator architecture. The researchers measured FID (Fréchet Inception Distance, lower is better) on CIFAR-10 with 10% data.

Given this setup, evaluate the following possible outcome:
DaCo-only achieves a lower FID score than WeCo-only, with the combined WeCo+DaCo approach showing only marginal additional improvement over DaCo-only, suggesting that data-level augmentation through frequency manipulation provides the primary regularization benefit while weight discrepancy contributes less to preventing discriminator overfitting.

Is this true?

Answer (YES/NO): YES